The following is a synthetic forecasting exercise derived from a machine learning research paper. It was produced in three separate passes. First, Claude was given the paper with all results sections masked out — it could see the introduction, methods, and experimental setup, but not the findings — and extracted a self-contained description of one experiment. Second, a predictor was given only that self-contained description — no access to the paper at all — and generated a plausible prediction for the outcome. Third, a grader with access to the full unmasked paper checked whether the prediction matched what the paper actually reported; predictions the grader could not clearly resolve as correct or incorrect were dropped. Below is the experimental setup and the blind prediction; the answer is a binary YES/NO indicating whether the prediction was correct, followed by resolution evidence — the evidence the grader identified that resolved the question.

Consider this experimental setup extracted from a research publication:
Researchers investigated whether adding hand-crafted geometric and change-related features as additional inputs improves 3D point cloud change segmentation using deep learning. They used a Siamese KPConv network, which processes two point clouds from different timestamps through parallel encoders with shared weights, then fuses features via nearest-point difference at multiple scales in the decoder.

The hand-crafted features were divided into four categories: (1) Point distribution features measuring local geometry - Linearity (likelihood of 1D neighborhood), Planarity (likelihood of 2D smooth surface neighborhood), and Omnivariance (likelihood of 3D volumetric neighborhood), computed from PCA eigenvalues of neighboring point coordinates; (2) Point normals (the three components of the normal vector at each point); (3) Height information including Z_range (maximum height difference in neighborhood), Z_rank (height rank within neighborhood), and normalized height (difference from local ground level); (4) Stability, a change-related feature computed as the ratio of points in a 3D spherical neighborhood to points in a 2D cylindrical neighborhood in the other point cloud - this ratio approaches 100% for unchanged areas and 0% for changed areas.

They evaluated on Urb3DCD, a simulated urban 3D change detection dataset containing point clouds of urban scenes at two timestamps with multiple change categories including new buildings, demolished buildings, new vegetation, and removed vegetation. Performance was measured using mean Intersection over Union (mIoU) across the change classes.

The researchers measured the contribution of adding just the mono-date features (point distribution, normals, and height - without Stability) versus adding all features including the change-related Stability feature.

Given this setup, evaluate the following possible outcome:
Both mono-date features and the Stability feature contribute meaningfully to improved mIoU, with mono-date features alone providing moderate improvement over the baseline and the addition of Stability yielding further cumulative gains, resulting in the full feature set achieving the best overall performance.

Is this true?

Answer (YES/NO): NO